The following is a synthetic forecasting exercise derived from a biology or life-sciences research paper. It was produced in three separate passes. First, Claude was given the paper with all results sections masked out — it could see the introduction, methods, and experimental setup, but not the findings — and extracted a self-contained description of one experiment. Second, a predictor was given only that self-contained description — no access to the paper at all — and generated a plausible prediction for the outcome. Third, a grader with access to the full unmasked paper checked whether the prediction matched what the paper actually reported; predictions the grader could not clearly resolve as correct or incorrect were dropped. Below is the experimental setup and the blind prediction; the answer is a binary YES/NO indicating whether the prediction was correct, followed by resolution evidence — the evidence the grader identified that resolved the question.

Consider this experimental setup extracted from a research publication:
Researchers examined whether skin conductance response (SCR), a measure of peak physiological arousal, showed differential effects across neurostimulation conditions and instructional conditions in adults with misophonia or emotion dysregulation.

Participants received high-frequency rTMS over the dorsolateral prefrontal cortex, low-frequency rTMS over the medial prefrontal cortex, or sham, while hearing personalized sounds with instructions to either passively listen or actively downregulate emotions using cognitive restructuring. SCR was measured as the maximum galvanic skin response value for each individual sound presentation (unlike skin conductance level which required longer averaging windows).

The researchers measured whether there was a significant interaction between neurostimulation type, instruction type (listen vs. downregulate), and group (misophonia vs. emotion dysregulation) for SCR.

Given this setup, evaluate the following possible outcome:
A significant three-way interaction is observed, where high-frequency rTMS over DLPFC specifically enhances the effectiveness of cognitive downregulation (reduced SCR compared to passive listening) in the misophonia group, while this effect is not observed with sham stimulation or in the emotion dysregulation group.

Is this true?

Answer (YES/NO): NO